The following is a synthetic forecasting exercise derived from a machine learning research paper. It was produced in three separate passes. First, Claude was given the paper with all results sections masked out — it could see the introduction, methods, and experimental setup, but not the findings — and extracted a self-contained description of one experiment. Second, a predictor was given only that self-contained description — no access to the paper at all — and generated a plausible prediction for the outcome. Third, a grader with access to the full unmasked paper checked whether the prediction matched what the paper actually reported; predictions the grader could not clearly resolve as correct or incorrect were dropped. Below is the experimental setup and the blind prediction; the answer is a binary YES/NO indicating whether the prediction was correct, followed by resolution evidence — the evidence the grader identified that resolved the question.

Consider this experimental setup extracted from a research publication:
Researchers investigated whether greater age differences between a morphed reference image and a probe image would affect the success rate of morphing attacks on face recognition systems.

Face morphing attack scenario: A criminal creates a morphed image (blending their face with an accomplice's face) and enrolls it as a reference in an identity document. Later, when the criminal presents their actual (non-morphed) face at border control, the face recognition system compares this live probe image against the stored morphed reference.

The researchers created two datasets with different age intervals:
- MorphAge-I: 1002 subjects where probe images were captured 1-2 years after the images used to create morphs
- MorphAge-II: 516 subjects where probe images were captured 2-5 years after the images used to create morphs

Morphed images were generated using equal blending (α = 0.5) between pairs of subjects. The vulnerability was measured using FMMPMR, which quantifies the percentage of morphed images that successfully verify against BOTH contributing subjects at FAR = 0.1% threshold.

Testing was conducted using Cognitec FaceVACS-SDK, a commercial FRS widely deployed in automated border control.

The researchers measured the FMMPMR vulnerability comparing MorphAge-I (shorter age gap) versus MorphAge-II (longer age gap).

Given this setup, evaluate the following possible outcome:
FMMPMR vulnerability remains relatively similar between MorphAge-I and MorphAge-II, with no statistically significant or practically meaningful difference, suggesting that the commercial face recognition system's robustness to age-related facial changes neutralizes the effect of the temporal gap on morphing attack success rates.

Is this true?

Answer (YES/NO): YES